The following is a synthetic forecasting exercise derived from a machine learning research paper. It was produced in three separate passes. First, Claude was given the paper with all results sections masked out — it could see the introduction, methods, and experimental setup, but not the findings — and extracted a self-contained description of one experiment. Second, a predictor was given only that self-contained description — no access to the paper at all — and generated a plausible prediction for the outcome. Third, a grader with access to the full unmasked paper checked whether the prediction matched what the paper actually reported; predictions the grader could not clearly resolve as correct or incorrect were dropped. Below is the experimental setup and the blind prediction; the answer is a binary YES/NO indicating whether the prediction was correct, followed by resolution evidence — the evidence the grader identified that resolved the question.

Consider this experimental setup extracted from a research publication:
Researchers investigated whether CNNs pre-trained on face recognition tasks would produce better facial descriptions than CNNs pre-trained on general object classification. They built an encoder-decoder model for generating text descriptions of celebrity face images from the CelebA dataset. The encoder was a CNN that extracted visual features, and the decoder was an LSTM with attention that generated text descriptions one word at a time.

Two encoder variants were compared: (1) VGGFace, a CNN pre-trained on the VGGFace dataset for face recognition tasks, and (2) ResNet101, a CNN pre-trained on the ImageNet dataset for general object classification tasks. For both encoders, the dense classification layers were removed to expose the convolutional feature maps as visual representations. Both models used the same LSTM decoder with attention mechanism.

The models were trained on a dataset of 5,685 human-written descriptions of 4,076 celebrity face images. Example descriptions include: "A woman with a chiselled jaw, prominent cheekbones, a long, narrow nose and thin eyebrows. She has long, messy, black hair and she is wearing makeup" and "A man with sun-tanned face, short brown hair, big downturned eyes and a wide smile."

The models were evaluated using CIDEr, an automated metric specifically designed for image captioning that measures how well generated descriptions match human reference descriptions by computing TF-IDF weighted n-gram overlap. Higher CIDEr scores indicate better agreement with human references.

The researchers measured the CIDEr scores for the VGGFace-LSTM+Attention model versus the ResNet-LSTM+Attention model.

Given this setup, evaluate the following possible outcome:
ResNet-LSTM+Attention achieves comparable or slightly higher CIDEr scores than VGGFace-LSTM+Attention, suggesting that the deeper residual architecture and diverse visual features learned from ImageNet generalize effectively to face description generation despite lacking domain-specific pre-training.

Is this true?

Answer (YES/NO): NO